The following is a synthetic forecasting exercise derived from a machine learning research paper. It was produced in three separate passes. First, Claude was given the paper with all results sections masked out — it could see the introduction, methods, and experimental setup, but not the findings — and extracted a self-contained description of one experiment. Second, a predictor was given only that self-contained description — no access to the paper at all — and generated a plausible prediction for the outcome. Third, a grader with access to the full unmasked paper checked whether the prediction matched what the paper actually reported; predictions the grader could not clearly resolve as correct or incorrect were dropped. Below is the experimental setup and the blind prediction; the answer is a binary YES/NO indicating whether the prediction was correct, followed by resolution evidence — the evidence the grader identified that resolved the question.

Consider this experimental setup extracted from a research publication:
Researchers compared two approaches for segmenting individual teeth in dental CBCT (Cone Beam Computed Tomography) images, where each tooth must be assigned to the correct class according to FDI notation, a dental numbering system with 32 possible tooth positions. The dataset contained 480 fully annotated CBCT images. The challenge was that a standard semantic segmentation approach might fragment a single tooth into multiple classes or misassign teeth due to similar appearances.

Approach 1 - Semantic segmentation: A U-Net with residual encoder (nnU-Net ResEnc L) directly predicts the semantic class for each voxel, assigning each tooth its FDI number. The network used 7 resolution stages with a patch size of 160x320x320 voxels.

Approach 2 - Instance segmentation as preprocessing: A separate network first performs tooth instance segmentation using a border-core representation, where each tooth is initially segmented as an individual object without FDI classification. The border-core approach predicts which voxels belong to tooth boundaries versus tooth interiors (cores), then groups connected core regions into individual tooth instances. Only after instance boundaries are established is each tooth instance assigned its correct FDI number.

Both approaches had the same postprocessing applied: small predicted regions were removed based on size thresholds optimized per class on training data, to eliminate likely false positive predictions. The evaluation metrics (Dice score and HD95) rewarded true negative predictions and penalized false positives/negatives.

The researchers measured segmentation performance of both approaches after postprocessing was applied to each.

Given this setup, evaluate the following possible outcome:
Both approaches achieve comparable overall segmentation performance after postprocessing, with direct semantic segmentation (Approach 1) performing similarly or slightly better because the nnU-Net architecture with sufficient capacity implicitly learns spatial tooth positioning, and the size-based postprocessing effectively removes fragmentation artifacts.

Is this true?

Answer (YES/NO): YES